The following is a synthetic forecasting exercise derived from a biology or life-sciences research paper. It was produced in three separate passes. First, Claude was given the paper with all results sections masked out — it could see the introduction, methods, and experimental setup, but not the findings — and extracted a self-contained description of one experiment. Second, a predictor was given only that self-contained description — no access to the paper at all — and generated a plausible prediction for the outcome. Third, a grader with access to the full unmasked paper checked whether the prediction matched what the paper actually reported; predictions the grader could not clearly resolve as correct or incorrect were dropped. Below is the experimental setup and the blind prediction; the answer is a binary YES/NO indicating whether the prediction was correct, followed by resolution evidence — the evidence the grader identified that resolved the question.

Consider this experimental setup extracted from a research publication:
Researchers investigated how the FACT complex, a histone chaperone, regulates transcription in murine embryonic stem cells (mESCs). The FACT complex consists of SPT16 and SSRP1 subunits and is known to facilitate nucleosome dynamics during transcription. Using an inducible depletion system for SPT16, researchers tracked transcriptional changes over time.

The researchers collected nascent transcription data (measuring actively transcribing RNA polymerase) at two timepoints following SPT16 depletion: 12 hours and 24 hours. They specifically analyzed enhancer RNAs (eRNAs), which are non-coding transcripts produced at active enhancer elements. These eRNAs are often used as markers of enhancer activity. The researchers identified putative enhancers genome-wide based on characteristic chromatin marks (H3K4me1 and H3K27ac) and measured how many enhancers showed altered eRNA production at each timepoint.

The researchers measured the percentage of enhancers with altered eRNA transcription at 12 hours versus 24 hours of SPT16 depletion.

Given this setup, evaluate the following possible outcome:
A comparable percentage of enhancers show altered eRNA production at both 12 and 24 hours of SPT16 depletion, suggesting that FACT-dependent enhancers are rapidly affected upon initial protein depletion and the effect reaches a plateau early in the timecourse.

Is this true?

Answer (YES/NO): NO